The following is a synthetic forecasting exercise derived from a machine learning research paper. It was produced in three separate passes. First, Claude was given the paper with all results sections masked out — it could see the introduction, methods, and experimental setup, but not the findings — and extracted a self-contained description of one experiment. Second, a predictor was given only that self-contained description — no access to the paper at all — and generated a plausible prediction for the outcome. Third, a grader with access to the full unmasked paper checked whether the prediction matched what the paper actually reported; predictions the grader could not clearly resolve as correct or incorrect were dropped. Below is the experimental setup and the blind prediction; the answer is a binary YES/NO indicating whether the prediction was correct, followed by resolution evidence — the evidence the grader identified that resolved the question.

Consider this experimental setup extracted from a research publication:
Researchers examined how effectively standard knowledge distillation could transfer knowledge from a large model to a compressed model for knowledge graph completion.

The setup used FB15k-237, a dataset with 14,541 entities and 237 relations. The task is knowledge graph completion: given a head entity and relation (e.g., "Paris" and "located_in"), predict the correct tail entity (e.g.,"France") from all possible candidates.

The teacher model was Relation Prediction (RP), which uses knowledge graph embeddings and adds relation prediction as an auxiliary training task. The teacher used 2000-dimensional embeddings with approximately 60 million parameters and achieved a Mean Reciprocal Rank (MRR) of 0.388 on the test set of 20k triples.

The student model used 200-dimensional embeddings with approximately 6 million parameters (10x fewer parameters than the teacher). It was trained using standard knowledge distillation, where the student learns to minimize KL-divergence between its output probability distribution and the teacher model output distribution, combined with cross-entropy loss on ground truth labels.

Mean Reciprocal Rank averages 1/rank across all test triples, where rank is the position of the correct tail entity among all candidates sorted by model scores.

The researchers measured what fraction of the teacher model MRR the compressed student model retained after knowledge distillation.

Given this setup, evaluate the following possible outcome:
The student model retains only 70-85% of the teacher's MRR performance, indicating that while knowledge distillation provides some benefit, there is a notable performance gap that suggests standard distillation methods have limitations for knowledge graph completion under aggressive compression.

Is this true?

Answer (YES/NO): NO